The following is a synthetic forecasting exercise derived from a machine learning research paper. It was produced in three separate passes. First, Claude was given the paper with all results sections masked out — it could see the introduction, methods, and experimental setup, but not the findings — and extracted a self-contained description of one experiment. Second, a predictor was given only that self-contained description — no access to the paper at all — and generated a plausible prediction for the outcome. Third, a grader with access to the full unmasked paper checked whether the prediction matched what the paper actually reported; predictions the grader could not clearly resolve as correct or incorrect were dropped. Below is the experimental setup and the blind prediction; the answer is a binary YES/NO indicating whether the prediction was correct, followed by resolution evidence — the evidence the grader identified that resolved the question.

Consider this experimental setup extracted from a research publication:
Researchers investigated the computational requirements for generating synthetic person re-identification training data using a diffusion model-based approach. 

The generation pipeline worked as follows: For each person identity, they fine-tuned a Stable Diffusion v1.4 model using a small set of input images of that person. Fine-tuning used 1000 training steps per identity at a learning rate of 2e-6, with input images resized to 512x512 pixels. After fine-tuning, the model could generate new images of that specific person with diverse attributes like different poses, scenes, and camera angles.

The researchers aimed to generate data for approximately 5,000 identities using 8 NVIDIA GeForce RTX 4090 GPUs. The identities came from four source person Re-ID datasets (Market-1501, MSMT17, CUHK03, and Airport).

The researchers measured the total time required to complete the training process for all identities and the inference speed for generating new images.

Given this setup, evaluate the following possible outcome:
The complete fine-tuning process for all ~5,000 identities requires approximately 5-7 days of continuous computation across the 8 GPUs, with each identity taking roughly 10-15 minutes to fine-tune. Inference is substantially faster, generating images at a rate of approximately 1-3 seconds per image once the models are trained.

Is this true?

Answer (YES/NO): NO